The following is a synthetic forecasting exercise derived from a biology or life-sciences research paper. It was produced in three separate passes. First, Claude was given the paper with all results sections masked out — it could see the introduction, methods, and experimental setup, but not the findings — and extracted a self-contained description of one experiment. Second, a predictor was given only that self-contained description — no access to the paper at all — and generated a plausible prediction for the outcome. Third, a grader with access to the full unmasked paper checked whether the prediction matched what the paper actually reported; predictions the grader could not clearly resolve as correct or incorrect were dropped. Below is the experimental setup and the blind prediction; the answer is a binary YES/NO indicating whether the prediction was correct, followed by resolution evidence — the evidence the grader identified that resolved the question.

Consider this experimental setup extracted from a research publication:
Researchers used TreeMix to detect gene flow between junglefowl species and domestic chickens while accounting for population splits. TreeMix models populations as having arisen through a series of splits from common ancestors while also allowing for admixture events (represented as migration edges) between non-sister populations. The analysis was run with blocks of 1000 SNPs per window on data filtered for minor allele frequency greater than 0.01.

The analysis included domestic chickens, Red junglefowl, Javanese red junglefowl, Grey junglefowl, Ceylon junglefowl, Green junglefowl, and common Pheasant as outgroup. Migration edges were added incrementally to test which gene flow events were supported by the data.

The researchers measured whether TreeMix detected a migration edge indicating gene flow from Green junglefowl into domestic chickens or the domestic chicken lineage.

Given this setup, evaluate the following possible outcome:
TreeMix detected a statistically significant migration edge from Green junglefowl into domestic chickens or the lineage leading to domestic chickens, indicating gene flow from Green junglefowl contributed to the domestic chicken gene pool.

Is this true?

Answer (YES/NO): NO